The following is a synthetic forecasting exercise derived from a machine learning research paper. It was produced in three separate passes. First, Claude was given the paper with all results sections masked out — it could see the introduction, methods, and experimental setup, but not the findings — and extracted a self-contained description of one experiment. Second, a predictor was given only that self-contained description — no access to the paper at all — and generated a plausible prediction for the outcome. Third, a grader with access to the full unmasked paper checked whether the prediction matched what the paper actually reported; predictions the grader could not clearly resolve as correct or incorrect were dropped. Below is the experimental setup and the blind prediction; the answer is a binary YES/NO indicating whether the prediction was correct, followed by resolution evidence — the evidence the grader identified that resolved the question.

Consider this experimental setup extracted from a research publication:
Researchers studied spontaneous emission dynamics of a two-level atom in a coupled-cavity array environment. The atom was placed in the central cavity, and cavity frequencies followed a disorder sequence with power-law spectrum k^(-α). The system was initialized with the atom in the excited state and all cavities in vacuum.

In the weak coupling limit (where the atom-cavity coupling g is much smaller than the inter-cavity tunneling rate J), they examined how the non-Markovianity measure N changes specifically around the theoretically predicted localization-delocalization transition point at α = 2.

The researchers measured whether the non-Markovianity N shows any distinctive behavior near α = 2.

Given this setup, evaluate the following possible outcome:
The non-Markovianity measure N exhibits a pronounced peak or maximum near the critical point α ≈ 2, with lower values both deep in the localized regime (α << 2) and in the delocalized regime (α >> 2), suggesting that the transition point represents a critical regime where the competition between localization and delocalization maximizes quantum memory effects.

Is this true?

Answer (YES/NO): NO